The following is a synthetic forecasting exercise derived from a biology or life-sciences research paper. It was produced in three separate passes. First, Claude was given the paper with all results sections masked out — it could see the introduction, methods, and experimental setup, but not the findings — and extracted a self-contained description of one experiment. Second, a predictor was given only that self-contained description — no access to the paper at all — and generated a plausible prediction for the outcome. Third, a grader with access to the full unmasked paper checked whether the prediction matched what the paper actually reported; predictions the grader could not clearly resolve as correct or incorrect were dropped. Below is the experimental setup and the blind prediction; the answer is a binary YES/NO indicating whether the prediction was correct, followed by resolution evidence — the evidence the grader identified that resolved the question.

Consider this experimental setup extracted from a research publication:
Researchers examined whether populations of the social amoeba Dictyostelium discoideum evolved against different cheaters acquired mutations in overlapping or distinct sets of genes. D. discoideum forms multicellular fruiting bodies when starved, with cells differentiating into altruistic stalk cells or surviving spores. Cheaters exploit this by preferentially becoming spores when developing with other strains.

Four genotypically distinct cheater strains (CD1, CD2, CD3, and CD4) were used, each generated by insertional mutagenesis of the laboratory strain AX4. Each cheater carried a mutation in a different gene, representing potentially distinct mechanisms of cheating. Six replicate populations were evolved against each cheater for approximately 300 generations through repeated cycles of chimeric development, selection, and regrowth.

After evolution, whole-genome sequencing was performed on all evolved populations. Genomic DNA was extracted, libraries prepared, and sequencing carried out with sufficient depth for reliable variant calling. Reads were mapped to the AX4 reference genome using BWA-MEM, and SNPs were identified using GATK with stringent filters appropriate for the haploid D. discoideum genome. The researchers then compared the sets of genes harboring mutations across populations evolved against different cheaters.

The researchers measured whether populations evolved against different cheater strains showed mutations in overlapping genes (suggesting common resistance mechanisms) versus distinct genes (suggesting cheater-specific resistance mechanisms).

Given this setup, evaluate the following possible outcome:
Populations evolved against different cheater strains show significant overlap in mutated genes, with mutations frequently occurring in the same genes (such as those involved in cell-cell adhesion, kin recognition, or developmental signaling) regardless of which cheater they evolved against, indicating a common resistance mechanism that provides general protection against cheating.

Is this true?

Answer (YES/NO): NO